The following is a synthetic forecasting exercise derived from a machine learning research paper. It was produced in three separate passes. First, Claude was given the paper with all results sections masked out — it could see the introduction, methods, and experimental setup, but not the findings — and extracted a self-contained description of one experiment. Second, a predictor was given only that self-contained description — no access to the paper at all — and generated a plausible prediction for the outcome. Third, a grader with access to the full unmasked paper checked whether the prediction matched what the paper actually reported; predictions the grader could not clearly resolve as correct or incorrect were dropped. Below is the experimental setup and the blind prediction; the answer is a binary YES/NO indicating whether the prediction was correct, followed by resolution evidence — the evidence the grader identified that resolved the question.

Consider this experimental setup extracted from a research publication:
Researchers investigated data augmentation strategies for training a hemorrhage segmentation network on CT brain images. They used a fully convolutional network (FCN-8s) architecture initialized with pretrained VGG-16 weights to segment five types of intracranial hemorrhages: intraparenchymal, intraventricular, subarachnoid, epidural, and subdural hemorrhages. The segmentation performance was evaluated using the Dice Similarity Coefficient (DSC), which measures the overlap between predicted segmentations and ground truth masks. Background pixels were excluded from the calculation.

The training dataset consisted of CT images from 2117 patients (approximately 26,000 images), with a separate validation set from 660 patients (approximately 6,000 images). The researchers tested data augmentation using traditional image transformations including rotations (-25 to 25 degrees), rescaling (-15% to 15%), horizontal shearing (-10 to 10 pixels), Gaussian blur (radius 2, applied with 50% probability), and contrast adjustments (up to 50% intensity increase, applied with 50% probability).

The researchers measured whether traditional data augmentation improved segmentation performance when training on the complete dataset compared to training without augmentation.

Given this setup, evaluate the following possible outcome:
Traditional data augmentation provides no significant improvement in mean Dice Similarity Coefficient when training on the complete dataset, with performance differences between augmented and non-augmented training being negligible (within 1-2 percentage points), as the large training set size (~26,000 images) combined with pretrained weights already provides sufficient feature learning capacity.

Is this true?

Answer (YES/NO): YES